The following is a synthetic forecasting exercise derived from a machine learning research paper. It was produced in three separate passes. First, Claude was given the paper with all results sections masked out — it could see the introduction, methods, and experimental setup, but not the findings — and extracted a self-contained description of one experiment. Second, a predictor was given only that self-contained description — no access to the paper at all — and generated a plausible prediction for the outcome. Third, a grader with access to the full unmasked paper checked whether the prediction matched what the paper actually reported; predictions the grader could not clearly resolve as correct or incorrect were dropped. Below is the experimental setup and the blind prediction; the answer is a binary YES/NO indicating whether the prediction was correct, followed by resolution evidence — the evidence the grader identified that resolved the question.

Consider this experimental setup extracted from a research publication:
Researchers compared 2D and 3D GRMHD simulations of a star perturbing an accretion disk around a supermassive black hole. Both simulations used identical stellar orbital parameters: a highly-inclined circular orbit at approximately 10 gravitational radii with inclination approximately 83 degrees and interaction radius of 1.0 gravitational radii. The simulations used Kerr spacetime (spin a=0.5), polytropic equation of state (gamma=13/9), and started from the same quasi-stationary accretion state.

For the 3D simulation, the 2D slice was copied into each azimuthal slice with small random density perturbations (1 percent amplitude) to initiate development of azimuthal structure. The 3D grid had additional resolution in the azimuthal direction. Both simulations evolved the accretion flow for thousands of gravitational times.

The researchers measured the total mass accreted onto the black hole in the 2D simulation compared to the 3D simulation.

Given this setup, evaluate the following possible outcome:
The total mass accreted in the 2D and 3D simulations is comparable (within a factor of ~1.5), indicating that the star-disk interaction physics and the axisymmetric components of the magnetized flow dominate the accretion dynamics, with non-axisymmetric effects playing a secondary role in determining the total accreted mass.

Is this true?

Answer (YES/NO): NO